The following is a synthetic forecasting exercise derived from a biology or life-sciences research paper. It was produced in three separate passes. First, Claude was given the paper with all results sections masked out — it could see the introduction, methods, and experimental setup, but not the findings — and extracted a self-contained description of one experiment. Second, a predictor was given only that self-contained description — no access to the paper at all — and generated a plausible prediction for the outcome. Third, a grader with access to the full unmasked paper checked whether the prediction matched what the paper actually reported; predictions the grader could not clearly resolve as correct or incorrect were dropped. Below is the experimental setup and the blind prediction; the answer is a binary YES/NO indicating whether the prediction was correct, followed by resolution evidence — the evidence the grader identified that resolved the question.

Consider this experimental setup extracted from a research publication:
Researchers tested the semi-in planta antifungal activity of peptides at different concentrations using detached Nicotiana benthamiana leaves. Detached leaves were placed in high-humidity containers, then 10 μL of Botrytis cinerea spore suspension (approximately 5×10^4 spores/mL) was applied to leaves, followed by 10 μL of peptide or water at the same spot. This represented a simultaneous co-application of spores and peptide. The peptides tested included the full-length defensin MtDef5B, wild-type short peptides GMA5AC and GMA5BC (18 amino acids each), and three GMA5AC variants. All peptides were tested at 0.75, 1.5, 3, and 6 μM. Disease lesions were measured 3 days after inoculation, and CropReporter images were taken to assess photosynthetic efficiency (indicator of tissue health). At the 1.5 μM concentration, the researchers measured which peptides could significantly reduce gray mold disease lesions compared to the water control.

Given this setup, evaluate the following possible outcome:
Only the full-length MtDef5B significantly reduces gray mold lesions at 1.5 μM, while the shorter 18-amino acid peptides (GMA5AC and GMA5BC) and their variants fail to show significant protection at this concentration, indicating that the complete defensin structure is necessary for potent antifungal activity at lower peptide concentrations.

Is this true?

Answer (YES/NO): YES